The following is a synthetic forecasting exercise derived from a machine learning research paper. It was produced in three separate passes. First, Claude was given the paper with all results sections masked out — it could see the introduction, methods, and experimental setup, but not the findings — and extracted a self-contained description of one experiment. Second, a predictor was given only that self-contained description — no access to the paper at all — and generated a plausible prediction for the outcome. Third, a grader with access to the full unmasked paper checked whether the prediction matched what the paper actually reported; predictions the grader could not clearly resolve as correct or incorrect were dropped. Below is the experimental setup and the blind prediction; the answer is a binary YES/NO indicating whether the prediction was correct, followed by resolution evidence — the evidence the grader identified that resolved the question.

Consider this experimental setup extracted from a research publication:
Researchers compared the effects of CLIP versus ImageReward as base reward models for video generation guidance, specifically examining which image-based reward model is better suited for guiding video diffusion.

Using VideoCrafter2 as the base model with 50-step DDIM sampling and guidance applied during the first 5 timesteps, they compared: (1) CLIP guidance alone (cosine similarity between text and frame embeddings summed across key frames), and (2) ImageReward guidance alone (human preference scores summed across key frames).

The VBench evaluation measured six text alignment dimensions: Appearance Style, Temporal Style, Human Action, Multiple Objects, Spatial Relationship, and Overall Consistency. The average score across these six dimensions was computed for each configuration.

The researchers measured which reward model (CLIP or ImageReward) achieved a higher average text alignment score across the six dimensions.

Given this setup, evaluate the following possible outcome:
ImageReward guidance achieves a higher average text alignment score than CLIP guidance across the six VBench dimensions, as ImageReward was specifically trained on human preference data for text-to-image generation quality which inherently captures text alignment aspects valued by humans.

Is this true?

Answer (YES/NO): YES